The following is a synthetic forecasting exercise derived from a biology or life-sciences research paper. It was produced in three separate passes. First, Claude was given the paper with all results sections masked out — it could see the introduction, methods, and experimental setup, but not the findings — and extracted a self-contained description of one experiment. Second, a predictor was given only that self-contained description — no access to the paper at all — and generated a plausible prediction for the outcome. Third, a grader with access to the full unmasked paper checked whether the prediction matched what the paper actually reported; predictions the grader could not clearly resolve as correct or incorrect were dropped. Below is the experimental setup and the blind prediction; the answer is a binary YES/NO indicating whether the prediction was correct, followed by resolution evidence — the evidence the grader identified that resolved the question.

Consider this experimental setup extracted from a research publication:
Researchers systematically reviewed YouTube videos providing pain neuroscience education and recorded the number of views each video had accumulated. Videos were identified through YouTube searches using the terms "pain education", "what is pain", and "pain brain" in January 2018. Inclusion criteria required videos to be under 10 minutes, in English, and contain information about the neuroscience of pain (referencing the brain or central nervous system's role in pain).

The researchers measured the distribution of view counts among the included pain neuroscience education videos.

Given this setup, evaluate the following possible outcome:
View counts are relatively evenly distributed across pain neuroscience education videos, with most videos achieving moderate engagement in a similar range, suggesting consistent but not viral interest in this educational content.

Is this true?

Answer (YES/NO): NO